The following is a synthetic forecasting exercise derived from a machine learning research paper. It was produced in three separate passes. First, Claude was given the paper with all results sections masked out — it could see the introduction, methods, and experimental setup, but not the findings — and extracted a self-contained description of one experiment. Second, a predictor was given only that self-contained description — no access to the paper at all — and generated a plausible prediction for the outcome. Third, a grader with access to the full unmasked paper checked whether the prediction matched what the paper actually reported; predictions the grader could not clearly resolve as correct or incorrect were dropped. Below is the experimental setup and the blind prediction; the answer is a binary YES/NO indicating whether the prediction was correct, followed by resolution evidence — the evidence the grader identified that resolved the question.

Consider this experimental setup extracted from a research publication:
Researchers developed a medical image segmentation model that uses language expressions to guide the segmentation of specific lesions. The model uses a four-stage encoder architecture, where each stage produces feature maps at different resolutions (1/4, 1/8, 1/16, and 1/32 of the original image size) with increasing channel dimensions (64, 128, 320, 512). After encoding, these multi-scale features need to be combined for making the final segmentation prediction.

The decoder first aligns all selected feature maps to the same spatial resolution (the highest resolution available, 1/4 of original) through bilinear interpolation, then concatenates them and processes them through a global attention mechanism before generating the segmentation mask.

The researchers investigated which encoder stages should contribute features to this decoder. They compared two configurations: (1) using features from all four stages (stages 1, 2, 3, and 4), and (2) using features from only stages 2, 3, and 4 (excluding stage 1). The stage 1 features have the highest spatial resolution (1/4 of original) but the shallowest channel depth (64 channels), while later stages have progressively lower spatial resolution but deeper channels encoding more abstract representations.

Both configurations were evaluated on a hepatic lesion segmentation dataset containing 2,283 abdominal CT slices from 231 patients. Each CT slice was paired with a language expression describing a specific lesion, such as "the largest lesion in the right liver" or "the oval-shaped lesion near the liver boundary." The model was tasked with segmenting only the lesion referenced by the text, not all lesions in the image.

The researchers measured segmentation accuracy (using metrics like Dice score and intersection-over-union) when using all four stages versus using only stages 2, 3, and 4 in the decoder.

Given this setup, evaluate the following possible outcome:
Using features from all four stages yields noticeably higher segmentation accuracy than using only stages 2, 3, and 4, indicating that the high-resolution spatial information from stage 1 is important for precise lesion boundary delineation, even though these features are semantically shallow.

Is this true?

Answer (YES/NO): NO